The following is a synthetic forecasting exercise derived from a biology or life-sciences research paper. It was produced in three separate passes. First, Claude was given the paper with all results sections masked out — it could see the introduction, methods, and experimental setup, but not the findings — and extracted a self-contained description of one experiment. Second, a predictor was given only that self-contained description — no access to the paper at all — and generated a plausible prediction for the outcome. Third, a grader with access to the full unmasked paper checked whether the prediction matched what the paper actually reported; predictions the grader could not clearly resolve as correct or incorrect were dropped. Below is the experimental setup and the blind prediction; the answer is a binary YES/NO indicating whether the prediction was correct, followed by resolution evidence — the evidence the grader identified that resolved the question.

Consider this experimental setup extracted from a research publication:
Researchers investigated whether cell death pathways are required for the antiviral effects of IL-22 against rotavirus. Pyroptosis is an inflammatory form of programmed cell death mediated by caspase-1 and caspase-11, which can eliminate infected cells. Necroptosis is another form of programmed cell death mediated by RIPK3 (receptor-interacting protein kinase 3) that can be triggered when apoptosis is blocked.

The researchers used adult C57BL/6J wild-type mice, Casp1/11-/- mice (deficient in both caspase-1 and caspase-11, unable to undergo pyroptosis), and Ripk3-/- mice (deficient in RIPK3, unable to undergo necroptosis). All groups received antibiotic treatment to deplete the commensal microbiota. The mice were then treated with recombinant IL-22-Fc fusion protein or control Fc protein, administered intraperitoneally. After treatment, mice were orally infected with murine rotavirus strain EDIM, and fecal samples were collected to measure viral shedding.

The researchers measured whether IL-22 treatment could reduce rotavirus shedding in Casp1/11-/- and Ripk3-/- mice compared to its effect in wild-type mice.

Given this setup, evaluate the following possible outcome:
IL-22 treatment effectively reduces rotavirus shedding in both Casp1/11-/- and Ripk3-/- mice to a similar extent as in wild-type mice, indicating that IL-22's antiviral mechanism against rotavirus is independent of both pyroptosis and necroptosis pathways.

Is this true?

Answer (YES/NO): YES